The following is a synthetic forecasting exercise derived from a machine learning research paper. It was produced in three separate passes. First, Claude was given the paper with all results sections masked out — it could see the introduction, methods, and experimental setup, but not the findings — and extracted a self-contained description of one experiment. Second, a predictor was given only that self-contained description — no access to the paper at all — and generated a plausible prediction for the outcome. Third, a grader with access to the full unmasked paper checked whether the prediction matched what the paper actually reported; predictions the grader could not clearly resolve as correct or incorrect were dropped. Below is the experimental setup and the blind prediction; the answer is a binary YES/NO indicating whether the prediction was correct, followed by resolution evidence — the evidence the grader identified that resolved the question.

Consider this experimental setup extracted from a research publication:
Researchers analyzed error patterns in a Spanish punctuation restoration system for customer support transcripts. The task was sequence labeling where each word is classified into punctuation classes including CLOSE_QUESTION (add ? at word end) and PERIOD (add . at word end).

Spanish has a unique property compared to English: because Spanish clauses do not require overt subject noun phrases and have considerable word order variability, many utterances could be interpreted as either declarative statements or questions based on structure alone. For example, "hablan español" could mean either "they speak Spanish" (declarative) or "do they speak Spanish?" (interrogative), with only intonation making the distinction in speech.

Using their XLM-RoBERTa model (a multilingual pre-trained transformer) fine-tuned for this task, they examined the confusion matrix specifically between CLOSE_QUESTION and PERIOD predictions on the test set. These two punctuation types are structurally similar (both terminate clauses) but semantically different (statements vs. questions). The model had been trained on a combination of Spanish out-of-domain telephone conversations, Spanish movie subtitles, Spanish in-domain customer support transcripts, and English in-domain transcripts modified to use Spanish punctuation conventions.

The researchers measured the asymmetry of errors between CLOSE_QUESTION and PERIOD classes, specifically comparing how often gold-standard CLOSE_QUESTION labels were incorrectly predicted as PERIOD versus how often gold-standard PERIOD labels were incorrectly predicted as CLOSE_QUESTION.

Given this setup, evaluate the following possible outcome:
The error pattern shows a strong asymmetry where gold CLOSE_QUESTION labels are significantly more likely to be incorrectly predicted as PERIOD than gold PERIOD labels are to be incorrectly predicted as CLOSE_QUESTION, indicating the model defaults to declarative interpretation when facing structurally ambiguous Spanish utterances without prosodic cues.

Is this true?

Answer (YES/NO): YES